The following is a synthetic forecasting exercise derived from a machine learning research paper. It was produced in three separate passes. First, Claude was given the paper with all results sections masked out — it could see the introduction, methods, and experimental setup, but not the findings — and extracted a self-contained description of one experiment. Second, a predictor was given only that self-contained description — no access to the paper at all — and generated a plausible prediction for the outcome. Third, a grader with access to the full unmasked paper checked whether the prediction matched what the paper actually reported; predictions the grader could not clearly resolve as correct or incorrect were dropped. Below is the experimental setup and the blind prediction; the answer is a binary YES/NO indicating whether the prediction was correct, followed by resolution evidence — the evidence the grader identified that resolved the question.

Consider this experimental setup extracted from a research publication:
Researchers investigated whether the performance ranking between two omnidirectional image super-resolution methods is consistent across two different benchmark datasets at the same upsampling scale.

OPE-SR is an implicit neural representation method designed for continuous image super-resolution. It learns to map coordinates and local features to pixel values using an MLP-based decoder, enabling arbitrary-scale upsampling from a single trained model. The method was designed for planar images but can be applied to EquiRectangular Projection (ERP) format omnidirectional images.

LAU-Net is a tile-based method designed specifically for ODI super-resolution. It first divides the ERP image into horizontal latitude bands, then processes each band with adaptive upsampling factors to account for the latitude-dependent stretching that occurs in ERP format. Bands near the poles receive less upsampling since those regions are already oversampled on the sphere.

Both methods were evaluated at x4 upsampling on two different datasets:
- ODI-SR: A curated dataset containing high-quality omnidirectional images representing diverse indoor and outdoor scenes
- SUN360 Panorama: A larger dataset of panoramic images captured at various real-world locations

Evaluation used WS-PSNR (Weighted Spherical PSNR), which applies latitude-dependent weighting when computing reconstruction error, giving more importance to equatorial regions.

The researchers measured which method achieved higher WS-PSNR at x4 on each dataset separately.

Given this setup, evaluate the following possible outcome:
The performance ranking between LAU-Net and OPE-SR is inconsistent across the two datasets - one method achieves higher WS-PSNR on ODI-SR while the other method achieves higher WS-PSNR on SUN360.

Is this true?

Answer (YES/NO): NO